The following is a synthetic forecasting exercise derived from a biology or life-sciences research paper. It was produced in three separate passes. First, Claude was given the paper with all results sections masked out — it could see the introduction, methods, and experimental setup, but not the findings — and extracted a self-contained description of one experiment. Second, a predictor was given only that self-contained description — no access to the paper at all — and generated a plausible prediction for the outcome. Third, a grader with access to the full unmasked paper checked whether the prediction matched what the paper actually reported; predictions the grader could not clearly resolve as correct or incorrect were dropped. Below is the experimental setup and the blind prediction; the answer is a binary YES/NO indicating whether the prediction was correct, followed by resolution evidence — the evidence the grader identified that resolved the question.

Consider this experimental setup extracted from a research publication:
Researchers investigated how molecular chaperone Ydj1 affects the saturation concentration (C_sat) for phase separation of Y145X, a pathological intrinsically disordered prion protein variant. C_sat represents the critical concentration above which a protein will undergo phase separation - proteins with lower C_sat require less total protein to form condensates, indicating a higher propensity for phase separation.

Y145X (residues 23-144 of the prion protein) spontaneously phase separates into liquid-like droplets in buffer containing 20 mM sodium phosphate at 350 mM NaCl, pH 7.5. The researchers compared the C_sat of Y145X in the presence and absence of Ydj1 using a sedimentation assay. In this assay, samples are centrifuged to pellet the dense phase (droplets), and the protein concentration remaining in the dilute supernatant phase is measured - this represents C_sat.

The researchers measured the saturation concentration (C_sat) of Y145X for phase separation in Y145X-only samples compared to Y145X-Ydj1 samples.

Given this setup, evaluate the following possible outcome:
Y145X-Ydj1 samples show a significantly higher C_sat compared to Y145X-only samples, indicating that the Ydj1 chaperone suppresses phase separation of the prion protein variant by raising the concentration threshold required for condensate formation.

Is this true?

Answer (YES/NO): NO